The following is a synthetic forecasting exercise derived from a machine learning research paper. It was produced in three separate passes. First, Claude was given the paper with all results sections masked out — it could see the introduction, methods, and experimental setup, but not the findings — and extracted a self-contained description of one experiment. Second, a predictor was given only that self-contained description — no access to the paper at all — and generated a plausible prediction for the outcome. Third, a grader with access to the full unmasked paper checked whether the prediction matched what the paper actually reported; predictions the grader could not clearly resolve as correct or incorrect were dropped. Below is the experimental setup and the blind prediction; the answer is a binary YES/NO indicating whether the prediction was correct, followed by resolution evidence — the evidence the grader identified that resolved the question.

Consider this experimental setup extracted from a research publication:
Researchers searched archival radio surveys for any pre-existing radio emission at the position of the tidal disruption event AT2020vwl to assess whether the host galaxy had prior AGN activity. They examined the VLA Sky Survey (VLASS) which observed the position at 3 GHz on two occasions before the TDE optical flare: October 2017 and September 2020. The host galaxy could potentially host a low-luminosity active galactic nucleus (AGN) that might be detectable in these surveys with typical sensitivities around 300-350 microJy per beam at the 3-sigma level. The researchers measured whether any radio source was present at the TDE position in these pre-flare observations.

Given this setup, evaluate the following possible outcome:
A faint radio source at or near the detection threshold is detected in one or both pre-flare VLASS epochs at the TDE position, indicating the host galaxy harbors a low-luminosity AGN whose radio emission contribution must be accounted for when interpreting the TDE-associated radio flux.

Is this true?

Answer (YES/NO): NO